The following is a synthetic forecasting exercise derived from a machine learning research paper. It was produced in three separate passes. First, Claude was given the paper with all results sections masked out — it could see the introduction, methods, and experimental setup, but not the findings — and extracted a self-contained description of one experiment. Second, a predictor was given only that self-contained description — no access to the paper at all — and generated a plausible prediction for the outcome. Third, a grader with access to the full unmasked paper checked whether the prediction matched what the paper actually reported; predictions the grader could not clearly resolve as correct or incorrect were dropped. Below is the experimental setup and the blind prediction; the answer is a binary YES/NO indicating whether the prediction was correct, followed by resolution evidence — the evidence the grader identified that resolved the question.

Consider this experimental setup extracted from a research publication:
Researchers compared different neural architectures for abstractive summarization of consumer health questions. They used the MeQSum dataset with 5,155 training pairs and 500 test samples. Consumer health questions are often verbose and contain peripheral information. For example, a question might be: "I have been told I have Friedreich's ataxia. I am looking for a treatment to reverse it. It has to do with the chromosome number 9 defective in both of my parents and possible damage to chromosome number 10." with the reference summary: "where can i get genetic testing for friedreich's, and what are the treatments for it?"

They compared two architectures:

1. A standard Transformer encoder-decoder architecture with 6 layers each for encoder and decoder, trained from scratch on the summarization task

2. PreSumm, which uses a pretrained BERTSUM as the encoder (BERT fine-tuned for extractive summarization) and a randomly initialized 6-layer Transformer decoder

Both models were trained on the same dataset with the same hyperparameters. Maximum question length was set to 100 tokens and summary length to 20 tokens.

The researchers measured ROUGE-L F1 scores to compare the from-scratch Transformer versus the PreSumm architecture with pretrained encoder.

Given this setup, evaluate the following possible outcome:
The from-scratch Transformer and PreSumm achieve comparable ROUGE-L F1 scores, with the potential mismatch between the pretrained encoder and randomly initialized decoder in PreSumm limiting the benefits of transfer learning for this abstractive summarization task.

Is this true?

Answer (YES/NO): YES